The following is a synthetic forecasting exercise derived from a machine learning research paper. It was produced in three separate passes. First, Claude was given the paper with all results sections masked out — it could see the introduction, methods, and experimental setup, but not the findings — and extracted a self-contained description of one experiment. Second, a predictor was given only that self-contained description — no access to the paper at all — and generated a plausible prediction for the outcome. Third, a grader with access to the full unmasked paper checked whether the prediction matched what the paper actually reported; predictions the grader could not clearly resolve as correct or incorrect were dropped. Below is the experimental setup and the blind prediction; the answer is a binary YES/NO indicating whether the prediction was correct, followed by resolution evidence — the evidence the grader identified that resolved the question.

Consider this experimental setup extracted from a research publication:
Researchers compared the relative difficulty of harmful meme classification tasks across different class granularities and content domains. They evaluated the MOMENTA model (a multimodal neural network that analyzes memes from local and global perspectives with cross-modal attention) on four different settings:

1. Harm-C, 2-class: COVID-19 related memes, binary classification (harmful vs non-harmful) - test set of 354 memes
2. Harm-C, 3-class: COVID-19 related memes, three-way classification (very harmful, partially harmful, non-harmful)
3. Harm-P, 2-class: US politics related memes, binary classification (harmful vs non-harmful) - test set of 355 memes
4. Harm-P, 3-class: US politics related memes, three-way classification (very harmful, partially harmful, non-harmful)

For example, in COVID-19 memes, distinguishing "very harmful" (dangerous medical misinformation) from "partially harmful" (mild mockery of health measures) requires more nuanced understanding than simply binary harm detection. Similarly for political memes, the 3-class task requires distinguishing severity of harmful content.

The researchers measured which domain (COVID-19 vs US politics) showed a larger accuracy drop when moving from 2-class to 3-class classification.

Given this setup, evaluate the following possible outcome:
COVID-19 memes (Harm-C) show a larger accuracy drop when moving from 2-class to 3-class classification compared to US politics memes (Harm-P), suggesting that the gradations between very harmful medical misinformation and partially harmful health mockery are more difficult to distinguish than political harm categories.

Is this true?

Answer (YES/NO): YES